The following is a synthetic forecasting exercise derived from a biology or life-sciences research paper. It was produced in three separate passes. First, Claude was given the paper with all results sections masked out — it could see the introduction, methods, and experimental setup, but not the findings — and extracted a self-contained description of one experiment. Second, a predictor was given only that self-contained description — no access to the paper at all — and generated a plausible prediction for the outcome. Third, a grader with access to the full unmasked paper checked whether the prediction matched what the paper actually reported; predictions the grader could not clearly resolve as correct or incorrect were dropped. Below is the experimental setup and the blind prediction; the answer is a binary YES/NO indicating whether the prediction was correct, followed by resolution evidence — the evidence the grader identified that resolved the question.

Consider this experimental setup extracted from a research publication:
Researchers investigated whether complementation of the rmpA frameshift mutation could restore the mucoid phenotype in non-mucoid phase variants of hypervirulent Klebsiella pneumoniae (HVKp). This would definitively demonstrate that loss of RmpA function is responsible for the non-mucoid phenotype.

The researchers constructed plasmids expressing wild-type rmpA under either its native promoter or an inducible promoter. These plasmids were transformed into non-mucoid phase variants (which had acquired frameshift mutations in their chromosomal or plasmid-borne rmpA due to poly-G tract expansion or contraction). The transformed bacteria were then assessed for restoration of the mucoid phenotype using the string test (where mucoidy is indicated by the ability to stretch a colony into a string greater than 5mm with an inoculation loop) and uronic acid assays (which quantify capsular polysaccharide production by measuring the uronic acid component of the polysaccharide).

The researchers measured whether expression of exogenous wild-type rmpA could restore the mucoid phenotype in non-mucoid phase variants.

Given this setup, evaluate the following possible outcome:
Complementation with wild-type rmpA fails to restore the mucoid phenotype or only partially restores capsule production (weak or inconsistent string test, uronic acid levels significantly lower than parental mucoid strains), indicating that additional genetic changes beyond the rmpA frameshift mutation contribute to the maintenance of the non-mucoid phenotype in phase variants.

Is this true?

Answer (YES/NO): NO